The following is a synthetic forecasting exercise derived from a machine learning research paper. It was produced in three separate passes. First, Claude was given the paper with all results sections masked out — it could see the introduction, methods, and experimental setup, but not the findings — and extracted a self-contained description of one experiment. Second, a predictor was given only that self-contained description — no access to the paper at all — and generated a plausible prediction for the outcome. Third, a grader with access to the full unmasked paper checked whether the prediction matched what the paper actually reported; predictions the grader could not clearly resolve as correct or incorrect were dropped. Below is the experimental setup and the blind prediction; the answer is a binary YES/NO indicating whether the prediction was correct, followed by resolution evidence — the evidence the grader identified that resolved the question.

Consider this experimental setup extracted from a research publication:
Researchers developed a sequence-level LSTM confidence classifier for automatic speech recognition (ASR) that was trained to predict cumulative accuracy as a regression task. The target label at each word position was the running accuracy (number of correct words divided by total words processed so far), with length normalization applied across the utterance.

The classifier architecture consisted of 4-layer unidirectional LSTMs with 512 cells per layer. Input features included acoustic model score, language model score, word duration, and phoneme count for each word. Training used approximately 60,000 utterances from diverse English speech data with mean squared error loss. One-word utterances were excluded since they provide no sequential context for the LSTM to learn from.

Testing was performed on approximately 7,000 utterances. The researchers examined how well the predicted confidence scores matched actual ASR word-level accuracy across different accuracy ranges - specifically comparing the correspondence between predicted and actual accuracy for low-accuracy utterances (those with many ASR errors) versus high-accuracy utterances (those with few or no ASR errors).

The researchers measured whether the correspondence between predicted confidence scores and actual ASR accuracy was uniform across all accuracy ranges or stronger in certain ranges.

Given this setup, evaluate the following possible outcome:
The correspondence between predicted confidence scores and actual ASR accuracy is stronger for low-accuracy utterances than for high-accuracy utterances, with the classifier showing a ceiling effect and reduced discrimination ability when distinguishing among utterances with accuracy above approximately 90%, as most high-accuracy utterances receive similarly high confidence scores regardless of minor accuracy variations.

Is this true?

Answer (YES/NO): NO